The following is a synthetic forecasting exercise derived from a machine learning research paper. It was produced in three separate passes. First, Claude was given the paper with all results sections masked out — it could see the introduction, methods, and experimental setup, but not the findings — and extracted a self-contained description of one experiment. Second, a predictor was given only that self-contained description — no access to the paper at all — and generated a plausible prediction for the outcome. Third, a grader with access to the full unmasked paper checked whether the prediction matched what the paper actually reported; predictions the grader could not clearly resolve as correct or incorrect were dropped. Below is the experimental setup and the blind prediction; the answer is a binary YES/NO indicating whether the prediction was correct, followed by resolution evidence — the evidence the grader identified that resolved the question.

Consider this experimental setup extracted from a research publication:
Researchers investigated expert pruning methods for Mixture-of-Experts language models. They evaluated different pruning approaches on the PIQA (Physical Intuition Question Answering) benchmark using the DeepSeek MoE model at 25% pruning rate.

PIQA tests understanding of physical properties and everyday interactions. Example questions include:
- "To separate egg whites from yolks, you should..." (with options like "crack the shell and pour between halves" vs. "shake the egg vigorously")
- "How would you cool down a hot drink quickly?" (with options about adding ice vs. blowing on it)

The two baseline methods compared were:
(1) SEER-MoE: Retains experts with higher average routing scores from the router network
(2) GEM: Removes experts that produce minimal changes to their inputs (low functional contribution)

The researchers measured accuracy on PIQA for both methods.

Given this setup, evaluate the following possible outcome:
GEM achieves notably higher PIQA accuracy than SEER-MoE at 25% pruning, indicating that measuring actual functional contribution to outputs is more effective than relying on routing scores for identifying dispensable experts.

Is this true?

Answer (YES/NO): NO